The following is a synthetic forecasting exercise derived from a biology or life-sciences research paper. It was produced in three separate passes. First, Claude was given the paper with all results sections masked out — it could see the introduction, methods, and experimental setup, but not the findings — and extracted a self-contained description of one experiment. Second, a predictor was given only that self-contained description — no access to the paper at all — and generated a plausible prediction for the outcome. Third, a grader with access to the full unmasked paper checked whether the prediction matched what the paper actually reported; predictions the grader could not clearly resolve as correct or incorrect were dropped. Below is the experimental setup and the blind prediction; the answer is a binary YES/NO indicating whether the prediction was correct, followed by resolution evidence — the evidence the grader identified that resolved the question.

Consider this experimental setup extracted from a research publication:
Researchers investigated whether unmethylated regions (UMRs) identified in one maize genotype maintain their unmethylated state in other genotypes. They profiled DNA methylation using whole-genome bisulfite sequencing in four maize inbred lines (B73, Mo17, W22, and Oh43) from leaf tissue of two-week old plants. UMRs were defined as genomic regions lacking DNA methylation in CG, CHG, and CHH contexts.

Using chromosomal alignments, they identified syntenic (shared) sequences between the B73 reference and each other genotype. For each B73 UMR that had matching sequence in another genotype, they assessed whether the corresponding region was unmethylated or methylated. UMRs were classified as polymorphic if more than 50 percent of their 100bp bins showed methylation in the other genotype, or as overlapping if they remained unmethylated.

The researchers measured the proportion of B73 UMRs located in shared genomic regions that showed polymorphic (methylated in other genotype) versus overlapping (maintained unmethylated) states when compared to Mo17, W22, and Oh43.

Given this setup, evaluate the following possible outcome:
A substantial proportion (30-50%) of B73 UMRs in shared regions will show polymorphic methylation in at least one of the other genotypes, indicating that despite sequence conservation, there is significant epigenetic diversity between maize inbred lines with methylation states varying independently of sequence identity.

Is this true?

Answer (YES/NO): NO